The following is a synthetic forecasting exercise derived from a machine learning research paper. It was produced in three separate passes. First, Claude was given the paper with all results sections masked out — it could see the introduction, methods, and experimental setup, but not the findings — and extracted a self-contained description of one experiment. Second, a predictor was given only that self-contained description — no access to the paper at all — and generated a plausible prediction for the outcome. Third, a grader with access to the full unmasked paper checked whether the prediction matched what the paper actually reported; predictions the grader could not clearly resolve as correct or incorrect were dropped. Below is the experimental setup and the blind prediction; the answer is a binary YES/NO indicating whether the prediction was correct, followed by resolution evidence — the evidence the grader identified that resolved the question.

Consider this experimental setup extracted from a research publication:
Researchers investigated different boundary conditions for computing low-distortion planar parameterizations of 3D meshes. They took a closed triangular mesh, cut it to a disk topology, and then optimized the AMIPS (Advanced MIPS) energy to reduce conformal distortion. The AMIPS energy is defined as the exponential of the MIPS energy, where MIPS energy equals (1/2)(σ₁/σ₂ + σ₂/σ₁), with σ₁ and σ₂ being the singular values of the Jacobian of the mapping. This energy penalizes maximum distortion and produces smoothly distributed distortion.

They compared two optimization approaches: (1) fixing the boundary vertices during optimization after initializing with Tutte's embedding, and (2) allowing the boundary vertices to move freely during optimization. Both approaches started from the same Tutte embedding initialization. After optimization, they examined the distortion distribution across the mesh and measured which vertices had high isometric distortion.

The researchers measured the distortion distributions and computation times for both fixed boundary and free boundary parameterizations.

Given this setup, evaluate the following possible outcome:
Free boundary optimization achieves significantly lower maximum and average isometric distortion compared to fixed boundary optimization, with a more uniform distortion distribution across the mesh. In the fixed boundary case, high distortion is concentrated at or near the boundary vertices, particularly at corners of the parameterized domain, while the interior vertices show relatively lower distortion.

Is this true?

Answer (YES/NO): NO